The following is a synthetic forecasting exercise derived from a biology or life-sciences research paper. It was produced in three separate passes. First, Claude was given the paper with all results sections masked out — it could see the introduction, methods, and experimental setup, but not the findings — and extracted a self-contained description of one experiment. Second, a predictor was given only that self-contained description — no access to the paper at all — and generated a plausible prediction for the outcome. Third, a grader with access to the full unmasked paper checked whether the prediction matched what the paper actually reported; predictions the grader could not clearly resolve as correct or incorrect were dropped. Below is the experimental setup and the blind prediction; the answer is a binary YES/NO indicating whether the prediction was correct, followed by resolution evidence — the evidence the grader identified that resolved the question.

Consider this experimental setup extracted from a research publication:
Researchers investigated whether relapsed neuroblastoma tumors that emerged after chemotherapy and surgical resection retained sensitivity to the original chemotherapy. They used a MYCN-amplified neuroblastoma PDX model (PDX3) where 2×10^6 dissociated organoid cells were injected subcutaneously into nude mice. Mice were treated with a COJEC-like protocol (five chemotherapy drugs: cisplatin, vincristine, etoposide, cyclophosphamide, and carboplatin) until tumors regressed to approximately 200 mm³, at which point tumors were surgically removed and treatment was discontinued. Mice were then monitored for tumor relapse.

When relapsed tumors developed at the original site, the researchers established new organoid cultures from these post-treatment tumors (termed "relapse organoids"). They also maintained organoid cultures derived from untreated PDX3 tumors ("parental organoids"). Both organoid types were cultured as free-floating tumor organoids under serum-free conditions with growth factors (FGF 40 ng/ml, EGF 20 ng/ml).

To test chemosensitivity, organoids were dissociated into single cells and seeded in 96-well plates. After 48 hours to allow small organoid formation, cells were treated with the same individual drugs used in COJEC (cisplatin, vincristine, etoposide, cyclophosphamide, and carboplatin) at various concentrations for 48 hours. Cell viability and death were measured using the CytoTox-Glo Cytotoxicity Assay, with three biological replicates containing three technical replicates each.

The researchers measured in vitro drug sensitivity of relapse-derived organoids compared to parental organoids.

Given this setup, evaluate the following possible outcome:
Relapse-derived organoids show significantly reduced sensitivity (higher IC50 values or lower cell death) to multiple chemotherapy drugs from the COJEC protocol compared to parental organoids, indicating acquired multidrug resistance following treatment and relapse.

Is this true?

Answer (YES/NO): YES